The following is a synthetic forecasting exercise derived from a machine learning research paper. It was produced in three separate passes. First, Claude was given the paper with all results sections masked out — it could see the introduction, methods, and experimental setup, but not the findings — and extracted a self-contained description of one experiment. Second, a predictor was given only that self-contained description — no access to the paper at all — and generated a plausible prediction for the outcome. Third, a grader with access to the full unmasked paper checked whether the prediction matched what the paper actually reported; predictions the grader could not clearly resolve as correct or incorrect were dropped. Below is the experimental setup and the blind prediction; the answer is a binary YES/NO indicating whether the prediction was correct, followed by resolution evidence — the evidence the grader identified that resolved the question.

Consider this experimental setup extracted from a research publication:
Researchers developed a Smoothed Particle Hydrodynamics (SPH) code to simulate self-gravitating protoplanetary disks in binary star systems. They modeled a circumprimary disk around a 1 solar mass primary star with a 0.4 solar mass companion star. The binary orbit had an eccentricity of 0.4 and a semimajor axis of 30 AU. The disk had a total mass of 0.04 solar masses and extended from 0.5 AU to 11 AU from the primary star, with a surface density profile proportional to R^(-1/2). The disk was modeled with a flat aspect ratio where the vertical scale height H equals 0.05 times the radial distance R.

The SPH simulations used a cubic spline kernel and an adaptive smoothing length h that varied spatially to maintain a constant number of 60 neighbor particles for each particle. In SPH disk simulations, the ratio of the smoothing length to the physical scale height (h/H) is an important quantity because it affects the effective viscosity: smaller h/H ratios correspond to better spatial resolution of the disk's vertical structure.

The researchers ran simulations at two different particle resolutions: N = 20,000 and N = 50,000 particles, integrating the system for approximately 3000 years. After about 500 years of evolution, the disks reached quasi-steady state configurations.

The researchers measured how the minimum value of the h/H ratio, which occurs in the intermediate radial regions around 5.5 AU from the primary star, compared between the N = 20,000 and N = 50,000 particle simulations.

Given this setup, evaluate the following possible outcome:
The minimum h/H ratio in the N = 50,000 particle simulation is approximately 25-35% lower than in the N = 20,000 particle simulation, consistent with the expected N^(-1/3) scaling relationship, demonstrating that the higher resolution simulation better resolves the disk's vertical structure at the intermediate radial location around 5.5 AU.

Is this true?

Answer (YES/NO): YES